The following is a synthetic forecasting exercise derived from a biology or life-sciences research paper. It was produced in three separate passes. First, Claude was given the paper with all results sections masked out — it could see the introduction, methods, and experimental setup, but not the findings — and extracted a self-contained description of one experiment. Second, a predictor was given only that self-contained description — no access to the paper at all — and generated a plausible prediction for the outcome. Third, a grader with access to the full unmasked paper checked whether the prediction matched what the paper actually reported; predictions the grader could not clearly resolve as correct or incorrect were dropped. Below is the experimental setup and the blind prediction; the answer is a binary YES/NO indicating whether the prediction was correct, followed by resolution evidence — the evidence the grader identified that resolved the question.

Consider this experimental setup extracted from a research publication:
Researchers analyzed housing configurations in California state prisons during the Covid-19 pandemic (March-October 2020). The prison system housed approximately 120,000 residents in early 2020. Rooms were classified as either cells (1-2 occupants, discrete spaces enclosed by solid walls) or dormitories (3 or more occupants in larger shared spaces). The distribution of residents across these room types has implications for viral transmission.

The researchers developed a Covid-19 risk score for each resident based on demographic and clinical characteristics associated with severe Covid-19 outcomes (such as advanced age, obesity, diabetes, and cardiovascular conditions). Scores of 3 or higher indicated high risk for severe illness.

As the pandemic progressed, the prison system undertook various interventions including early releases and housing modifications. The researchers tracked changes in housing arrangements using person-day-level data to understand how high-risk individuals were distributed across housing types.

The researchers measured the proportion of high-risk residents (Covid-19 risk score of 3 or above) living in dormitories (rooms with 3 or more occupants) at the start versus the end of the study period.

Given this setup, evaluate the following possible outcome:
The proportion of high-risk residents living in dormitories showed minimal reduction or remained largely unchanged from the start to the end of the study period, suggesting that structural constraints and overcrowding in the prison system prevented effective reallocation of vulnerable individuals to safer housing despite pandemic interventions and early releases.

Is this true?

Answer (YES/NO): YES